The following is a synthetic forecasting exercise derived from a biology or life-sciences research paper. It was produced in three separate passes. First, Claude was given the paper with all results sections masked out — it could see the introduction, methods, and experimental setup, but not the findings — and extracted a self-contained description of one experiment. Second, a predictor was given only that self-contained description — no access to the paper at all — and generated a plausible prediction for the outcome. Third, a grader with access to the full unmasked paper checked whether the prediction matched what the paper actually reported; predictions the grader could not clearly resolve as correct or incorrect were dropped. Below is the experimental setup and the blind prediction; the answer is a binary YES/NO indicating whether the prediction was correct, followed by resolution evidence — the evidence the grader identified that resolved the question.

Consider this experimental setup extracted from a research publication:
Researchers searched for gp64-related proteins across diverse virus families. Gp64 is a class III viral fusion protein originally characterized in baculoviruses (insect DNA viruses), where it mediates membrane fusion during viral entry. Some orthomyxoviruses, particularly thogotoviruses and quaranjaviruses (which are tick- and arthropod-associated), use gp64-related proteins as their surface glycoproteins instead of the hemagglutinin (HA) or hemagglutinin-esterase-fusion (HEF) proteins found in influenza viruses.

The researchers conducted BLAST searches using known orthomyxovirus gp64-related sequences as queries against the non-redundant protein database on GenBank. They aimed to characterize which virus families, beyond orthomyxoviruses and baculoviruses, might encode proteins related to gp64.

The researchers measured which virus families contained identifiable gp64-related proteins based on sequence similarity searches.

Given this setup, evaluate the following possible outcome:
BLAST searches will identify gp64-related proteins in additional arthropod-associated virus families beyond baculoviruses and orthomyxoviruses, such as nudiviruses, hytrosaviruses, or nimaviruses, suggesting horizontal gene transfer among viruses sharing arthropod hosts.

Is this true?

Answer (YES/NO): NO